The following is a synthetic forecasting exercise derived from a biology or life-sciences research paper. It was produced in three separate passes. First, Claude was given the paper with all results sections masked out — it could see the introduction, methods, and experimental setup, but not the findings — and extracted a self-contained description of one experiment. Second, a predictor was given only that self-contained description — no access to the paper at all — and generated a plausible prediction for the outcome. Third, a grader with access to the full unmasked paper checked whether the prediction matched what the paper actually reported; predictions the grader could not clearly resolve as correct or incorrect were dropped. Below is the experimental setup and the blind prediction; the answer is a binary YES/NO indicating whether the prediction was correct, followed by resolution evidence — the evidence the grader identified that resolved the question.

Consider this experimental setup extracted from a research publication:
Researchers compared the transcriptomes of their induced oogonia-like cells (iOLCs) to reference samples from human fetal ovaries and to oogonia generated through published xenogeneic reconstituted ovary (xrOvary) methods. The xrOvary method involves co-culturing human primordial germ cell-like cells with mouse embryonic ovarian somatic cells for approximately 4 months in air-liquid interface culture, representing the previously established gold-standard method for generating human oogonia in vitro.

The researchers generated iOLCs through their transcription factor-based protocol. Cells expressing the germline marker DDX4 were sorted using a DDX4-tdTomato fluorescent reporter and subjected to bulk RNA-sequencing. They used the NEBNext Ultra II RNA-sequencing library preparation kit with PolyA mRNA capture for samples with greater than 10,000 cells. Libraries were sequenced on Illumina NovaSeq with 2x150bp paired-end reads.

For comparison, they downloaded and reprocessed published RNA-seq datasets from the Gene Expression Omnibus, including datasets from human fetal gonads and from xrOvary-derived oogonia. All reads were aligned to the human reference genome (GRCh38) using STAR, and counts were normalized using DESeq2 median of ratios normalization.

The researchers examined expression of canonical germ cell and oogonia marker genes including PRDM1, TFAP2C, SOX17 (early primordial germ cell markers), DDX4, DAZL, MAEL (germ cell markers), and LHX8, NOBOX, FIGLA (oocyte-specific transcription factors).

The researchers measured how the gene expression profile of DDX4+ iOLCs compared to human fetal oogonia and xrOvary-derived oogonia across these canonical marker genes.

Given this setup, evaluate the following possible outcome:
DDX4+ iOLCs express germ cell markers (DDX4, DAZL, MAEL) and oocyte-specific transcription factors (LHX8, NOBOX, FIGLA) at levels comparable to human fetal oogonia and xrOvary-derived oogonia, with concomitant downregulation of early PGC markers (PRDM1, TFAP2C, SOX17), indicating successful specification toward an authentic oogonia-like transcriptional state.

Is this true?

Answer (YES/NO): NO